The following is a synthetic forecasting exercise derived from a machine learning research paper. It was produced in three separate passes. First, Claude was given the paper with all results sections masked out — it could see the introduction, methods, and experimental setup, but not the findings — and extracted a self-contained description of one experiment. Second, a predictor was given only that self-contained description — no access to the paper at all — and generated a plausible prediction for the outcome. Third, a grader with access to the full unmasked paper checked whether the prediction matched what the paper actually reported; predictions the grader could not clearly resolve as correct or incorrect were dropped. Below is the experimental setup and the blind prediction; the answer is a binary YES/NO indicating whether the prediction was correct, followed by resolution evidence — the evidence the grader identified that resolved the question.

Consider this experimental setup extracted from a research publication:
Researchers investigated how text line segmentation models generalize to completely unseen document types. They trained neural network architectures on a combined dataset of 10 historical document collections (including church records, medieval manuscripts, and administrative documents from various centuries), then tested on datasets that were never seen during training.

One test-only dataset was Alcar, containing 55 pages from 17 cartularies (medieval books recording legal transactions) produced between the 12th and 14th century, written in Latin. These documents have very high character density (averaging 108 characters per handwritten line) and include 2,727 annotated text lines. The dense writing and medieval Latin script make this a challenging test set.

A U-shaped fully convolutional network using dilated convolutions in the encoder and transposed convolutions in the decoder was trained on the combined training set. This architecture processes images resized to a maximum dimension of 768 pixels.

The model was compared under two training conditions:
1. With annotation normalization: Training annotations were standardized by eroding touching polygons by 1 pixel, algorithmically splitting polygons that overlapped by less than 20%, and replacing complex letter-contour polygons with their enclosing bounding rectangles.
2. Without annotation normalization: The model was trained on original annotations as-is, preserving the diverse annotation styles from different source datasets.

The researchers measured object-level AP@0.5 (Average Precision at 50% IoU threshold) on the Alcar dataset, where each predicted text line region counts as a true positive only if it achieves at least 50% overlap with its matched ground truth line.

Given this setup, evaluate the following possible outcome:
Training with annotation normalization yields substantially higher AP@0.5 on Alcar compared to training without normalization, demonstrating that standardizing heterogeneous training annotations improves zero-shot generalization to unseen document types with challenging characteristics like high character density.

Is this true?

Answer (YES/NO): NO